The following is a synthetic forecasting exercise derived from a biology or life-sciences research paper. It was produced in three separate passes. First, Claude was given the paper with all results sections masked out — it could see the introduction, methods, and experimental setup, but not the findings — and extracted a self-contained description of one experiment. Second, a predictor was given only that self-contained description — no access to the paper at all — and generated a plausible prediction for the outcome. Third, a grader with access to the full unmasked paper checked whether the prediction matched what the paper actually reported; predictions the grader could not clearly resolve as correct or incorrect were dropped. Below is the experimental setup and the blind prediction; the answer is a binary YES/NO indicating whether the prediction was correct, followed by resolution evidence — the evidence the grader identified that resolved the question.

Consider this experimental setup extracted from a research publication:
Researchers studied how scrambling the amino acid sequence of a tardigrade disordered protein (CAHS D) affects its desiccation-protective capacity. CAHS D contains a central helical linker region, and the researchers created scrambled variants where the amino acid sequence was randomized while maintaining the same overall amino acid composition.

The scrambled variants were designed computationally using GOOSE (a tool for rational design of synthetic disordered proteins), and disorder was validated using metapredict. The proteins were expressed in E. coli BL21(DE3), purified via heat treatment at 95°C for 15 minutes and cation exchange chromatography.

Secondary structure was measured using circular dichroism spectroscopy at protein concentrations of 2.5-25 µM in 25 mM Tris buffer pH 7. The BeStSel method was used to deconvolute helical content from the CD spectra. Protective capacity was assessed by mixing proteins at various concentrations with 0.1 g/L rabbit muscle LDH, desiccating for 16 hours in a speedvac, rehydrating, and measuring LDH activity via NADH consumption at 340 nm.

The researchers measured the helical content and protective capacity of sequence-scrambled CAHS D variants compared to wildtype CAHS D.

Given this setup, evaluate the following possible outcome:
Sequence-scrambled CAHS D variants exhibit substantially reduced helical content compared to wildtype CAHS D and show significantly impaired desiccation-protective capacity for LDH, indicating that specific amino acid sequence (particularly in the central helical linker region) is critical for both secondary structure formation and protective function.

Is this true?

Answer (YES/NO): YES